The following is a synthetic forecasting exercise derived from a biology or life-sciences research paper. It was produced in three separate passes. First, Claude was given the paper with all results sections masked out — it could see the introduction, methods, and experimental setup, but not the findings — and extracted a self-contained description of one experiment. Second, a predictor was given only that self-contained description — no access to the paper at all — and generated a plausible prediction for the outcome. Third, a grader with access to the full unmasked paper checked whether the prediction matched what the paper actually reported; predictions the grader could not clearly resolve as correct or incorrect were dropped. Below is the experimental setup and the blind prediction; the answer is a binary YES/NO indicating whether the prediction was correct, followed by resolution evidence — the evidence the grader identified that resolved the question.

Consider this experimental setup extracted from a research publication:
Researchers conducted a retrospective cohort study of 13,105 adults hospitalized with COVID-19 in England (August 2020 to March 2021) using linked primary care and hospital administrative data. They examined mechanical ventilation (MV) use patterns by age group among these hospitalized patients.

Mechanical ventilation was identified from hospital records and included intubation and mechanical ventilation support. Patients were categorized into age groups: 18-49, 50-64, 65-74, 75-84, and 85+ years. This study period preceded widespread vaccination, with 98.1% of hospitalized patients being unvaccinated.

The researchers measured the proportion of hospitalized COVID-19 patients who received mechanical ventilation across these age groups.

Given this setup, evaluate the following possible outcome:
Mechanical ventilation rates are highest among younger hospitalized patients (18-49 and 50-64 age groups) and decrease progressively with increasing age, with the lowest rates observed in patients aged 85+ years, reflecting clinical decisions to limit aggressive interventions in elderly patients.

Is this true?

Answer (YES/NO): NO